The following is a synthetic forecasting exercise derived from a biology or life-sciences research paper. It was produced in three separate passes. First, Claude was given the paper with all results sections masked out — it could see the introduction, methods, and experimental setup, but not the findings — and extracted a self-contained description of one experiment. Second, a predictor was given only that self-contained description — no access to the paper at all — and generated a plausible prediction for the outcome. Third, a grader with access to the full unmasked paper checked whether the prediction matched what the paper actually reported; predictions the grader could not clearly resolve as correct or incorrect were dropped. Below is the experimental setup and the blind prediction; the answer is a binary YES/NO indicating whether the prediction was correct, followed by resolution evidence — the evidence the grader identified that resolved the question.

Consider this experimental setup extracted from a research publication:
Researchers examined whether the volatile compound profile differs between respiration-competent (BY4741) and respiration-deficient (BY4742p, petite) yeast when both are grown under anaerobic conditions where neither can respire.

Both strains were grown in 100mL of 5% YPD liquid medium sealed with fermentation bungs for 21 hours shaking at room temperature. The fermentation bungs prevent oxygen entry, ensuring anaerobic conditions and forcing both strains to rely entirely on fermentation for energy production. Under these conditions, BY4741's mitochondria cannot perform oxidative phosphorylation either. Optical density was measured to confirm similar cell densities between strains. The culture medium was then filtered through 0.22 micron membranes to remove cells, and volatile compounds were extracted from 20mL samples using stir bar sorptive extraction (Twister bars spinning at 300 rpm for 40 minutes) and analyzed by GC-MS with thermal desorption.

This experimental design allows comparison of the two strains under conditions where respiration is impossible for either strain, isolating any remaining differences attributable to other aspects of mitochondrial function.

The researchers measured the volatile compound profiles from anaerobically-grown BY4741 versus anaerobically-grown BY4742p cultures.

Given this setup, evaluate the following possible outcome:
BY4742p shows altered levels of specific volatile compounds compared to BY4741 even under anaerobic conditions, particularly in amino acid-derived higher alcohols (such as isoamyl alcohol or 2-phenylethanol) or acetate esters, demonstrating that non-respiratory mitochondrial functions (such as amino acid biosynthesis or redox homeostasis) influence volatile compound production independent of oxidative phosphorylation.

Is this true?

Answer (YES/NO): NO